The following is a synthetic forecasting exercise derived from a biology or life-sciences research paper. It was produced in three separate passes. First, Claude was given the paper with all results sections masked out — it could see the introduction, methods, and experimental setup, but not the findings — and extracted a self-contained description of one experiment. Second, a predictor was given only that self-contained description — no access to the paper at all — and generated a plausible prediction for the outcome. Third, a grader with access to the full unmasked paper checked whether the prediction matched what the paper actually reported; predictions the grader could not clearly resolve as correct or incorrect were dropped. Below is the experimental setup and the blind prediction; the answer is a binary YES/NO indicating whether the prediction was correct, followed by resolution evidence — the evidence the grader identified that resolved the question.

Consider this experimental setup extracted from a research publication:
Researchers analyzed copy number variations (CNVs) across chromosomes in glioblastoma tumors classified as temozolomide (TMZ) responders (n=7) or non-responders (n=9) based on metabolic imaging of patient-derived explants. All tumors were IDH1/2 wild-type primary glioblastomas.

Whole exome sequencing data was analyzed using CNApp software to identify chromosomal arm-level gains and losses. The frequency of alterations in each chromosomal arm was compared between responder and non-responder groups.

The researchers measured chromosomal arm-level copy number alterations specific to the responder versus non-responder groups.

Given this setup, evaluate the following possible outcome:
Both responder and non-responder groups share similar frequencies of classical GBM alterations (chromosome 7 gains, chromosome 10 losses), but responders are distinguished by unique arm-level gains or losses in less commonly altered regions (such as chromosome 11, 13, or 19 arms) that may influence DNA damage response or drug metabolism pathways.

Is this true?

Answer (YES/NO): NO